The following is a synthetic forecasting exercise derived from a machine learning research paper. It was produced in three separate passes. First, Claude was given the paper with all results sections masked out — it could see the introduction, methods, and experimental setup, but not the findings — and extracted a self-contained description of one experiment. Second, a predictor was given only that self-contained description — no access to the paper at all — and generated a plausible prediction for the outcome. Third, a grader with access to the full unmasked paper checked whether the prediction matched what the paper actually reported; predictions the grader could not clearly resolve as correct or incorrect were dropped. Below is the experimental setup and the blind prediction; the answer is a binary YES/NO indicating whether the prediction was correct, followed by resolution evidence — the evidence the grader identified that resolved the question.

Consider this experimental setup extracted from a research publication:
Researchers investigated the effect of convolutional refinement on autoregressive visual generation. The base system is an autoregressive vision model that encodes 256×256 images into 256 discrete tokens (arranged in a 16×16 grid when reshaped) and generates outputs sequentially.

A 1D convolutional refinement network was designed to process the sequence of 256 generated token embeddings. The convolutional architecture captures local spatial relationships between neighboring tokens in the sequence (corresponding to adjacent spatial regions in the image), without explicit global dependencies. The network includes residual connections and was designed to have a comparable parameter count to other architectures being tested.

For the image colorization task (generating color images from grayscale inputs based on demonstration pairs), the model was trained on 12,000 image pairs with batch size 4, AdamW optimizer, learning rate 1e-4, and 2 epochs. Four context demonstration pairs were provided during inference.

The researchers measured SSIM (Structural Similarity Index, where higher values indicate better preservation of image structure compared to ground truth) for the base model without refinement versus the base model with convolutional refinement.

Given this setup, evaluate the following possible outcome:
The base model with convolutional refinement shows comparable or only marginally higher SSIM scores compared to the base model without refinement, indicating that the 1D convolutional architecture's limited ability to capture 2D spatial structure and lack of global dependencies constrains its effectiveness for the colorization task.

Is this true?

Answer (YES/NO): YES